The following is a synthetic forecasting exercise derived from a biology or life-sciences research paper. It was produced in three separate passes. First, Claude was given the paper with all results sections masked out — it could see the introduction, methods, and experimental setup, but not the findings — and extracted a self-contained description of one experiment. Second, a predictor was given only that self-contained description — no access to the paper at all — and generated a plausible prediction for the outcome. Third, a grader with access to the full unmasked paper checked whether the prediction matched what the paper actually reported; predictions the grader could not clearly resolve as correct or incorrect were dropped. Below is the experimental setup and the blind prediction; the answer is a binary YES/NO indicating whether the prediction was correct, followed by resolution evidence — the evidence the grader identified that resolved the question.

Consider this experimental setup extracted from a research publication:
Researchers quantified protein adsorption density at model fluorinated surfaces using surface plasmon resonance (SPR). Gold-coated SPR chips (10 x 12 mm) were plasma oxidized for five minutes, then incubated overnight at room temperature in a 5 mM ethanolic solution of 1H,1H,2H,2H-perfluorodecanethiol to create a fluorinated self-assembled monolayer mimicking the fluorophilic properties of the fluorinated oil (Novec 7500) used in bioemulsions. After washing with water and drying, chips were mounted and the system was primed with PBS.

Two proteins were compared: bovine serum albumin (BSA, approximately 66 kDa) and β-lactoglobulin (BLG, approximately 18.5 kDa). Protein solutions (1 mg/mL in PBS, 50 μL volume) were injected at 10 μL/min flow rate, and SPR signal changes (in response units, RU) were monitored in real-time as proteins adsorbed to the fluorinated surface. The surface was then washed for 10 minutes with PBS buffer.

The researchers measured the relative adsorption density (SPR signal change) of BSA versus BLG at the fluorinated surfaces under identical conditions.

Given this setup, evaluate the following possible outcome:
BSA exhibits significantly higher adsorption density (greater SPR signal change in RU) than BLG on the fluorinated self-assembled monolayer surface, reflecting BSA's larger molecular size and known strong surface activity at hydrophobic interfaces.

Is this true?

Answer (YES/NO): NO